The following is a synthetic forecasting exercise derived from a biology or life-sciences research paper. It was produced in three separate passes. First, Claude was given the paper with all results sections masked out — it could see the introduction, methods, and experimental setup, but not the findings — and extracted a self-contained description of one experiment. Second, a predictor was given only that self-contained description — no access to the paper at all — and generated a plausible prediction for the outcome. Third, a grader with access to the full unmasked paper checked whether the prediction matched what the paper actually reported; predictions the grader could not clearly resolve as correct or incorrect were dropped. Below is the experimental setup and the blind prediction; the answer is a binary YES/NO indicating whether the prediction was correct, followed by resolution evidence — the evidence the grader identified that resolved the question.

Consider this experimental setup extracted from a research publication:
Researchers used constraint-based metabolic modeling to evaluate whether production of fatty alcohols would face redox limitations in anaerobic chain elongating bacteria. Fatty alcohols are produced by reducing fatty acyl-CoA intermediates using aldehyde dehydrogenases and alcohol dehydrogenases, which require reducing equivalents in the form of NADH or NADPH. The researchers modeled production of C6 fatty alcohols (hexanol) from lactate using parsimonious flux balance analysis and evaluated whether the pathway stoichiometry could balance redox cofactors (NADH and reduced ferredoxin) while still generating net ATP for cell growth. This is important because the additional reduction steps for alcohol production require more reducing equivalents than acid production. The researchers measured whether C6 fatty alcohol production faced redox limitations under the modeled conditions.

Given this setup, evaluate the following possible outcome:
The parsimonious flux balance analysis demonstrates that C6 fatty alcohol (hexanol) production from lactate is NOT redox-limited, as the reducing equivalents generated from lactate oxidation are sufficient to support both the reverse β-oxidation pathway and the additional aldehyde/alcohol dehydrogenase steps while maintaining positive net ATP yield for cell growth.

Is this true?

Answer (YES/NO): YES